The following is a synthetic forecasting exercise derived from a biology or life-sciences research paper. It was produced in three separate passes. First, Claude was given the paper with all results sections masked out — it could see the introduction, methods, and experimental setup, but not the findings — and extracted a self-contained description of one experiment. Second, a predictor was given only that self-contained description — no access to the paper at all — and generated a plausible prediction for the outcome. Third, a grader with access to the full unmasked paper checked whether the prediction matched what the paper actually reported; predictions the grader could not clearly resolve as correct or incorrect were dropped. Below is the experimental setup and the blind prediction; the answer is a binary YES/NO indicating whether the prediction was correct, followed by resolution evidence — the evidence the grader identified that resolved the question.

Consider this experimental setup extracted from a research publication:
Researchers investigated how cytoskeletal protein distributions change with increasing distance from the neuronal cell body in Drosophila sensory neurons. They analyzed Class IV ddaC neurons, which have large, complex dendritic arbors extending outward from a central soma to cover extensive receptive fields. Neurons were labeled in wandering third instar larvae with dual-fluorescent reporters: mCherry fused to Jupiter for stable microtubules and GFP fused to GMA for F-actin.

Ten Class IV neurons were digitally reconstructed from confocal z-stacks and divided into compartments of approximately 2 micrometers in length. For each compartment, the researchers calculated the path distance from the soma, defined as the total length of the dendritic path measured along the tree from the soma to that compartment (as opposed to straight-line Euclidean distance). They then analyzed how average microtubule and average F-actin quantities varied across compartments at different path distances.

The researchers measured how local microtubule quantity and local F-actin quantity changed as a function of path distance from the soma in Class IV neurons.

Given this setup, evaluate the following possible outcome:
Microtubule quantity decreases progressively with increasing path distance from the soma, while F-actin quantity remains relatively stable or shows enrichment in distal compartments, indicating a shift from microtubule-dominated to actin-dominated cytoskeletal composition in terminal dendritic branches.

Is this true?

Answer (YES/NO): NO